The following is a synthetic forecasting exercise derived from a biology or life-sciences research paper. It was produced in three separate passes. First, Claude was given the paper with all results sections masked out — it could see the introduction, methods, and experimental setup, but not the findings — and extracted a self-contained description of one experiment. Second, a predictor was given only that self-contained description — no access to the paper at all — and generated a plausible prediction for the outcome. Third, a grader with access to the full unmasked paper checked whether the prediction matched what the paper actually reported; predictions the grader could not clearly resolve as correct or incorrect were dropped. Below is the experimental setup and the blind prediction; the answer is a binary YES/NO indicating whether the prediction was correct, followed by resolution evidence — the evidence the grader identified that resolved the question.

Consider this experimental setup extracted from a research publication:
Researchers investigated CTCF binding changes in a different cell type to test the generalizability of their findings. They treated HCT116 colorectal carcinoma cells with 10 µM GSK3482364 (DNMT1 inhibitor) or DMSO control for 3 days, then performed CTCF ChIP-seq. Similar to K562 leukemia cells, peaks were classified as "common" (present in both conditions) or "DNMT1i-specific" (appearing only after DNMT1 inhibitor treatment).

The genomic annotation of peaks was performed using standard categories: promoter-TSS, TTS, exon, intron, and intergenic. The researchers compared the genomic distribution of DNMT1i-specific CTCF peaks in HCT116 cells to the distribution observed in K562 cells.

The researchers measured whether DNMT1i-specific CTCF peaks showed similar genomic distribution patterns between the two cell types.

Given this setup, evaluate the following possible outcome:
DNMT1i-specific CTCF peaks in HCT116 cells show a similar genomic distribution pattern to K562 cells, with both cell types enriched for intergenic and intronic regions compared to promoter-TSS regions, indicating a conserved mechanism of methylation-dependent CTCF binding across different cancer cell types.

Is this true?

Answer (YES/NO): NO